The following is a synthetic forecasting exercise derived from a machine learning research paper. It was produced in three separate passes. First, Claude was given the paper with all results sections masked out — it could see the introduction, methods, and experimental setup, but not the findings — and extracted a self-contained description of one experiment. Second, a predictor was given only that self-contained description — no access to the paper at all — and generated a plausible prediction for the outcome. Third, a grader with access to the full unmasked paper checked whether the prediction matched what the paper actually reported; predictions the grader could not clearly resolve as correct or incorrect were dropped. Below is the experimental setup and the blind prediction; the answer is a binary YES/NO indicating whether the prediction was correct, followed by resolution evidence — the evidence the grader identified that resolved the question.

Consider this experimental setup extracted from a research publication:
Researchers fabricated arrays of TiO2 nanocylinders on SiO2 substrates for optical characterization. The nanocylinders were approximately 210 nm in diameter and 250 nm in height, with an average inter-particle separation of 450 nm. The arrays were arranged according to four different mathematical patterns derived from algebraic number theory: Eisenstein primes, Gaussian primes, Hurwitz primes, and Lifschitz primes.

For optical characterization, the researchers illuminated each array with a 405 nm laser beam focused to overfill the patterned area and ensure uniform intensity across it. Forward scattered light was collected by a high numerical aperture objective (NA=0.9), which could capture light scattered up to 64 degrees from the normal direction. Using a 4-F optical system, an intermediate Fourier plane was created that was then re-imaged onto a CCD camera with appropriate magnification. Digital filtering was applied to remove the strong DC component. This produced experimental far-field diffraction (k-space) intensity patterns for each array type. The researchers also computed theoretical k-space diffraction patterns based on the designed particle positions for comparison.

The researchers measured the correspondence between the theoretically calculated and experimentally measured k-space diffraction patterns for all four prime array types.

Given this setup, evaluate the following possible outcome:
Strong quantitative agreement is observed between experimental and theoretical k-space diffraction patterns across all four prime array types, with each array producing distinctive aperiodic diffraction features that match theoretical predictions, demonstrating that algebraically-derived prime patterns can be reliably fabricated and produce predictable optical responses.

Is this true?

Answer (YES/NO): YES